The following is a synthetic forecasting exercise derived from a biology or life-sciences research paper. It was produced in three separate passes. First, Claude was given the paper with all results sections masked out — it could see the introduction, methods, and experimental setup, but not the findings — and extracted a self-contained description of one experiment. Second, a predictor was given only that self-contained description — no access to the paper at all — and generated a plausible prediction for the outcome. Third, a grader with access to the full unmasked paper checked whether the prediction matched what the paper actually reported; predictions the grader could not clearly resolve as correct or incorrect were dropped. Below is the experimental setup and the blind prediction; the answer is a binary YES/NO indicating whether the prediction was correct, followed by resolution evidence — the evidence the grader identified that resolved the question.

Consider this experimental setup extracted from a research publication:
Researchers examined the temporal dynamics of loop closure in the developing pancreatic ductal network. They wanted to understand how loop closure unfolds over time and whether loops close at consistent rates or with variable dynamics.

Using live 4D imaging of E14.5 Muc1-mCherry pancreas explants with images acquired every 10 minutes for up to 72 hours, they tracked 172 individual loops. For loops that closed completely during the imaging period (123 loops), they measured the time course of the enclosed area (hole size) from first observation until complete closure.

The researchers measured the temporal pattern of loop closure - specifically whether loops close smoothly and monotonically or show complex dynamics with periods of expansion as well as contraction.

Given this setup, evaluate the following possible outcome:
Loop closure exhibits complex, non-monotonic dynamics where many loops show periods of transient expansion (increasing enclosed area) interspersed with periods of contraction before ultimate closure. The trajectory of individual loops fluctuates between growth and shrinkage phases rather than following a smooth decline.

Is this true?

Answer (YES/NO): YES